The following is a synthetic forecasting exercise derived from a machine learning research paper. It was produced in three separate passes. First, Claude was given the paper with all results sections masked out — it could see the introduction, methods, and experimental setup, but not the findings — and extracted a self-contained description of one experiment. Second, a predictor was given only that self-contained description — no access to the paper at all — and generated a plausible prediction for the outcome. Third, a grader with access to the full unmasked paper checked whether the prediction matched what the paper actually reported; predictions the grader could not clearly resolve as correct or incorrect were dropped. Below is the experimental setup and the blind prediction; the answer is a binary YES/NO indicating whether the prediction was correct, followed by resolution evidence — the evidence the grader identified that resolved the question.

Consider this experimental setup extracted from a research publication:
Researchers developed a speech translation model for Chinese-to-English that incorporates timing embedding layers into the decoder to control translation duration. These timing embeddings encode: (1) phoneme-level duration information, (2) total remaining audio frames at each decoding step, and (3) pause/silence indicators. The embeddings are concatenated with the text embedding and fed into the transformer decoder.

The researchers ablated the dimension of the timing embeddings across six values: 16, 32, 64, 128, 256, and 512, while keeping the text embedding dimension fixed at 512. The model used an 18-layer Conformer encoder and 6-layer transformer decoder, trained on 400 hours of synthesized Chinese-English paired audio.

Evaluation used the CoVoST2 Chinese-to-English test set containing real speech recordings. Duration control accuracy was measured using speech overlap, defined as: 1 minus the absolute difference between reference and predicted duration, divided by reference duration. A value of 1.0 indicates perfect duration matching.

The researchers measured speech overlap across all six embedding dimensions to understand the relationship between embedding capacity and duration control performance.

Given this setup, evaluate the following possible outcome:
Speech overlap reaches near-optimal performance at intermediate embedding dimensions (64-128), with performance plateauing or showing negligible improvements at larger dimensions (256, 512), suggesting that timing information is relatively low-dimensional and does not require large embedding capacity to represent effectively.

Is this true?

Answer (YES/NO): NO